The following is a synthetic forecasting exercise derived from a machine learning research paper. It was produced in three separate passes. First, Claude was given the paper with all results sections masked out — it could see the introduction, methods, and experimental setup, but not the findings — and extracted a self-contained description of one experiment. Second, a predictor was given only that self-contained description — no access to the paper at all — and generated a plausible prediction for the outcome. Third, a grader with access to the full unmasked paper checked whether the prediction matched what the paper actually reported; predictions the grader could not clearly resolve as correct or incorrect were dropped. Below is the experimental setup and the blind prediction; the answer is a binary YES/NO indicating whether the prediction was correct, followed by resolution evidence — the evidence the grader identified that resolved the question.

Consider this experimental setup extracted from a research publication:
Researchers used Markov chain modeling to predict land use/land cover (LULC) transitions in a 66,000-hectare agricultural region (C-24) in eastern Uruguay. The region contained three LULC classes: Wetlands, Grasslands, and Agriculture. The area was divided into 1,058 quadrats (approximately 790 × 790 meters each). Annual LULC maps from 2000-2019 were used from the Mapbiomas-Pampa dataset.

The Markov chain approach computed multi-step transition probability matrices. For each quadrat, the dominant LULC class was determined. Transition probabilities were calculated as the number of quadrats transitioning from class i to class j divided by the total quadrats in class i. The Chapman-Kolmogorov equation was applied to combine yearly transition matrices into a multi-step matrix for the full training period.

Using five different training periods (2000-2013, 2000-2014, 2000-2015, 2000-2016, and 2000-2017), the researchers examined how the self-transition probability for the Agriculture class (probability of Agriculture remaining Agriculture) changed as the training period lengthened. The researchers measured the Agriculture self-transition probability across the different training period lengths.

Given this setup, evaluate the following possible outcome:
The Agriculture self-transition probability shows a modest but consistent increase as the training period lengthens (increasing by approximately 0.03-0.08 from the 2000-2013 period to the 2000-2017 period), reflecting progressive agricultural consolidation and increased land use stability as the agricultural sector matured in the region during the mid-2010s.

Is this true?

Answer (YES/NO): NO